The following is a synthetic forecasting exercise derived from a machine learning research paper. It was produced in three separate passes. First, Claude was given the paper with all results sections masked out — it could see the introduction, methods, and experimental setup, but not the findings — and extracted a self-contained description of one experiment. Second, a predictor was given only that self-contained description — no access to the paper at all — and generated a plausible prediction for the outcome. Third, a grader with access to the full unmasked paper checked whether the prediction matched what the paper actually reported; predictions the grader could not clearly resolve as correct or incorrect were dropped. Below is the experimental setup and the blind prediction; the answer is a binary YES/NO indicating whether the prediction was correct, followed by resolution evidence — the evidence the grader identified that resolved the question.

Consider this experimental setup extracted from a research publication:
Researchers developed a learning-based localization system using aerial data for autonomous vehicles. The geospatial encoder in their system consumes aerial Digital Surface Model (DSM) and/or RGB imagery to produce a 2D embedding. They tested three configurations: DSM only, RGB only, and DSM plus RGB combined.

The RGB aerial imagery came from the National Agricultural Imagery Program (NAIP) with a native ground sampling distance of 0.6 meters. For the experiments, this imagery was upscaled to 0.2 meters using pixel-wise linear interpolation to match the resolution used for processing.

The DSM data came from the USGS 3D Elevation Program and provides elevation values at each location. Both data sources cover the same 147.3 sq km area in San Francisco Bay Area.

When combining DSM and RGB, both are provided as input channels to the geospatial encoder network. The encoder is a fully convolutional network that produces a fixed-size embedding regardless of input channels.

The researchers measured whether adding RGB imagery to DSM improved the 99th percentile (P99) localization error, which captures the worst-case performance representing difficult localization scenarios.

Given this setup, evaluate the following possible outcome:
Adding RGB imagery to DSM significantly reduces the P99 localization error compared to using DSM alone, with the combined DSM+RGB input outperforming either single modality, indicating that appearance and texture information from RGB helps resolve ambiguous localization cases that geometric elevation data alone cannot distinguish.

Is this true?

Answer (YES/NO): NO